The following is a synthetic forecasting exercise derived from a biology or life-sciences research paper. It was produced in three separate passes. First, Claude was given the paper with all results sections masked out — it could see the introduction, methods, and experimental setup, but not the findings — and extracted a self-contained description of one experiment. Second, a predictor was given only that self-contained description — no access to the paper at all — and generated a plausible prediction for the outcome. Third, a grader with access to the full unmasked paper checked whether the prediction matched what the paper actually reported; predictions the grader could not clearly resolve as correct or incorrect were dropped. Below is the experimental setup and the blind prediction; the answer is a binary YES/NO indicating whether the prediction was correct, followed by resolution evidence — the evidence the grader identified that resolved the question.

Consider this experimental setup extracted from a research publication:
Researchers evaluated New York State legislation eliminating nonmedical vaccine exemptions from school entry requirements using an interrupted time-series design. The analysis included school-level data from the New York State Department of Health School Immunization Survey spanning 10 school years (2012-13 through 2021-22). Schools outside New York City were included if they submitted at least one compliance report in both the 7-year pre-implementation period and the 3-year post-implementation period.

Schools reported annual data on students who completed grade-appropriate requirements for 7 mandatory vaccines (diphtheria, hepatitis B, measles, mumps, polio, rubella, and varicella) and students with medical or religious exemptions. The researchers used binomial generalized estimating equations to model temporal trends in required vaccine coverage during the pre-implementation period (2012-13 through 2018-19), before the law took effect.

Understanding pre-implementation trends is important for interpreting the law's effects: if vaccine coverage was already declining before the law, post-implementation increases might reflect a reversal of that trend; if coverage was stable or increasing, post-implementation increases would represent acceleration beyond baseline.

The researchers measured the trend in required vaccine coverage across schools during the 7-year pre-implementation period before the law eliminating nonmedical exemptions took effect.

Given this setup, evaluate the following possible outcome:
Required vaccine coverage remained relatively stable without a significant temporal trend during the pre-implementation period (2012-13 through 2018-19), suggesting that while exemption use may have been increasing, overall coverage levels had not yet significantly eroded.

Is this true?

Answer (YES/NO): NO